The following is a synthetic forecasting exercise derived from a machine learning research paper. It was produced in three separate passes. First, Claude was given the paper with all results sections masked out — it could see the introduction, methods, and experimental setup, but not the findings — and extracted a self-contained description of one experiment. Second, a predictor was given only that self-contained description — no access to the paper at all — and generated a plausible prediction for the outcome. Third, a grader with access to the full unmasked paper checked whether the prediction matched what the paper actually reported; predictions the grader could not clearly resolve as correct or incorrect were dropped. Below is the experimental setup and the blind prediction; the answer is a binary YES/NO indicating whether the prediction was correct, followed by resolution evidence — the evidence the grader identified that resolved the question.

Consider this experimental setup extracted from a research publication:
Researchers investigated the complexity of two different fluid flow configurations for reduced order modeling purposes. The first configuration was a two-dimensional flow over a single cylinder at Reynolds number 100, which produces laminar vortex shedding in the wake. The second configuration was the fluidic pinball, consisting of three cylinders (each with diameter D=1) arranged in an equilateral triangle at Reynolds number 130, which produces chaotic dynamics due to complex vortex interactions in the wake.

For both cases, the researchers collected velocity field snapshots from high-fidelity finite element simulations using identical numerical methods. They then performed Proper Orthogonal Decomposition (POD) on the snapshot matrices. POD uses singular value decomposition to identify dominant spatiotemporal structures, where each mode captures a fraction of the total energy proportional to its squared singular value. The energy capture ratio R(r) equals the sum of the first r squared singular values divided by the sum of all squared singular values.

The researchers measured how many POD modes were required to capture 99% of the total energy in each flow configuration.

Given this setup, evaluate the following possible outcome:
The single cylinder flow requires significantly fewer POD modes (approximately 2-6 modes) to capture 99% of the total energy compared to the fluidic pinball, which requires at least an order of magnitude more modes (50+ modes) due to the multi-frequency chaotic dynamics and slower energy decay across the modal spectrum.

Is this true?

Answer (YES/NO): NO